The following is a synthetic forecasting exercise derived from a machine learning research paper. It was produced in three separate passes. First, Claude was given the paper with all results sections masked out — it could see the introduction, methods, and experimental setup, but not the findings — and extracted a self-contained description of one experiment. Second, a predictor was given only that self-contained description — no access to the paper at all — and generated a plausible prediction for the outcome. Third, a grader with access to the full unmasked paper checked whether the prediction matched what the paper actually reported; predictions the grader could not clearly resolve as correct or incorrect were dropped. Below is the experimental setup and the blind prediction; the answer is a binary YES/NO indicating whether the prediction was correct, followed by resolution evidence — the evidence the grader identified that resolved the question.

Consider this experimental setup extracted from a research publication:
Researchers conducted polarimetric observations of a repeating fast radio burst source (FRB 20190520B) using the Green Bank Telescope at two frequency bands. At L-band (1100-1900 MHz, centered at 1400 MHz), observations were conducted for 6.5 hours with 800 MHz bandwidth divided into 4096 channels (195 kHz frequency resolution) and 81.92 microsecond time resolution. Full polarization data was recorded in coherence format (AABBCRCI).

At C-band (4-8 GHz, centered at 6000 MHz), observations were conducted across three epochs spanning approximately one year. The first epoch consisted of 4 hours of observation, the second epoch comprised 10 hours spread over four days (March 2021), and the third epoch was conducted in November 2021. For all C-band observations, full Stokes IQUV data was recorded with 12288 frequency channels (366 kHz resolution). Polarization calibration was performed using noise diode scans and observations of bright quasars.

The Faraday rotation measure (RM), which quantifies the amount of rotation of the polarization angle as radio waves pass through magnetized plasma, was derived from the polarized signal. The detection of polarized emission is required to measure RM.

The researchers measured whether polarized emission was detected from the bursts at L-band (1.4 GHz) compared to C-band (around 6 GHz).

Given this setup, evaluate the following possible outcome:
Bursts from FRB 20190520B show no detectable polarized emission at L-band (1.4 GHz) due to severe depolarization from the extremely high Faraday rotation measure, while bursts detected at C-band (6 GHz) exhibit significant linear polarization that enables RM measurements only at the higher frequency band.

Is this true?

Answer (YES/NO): NO